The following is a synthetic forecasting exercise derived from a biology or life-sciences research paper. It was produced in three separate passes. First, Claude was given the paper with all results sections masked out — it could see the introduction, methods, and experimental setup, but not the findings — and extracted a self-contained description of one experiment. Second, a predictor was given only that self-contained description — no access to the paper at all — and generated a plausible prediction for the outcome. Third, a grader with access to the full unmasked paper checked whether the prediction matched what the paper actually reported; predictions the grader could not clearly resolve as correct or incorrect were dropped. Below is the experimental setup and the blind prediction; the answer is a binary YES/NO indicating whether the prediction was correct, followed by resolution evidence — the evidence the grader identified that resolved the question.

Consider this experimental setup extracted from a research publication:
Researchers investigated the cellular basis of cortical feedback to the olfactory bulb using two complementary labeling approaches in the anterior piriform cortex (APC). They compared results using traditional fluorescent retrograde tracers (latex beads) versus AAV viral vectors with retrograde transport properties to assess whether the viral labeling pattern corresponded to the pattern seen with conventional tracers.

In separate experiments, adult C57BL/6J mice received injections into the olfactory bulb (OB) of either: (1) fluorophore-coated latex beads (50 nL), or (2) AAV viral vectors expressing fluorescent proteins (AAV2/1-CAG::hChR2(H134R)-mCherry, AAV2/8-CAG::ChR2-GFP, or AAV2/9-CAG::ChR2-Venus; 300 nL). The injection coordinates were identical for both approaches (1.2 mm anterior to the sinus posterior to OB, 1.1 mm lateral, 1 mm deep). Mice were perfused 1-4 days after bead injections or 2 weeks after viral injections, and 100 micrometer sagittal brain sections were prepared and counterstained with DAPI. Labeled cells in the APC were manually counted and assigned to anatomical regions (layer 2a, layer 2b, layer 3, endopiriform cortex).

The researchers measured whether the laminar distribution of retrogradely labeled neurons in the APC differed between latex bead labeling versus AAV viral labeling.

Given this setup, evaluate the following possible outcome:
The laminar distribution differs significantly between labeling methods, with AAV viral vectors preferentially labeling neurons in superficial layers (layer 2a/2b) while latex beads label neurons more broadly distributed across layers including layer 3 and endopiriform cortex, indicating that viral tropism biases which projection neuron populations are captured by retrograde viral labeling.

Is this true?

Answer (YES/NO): NO